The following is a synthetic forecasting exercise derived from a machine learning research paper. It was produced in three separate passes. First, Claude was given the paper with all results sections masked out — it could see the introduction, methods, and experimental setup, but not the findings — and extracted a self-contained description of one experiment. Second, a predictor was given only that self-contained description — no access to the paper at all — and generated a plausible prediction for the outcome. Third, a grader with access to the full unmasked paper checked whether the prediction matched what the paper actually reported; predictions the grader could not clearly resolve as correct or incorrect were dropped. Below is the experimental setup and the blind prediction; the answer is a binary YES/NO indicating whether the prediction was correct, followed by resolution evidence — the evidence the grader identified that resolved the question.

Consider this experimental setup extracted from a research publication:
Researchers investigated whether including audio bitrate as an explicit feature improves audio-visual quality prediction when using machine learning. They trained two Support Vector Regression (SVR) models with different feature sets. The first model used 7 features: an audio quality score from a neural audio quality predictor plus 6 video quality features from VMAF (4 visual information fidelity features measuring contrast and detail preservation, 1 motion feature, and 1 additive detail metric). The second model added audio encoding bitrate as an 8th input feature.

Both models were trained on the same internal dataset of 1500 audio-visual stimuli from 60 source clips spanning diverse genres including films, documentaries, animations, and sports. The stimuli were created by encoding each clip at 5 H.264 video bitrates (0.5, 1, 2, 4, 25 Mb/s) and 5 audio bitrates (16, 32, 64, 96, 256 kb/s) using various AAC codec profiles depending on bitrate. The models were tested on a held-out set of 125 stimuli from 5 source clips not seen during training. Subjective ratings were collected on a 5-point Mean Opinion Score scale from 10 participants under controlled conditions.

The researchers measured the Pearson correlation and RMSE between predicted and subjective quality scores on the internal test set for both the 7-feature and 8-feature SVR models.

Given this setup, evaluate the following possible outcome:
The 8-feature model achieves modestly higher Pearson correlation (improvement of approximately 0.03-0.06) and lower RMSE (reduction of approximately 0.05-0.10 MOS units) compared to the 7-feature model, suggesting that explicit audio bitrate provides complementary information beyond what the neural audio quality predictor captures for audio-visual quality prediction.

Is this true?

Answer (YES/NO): YES